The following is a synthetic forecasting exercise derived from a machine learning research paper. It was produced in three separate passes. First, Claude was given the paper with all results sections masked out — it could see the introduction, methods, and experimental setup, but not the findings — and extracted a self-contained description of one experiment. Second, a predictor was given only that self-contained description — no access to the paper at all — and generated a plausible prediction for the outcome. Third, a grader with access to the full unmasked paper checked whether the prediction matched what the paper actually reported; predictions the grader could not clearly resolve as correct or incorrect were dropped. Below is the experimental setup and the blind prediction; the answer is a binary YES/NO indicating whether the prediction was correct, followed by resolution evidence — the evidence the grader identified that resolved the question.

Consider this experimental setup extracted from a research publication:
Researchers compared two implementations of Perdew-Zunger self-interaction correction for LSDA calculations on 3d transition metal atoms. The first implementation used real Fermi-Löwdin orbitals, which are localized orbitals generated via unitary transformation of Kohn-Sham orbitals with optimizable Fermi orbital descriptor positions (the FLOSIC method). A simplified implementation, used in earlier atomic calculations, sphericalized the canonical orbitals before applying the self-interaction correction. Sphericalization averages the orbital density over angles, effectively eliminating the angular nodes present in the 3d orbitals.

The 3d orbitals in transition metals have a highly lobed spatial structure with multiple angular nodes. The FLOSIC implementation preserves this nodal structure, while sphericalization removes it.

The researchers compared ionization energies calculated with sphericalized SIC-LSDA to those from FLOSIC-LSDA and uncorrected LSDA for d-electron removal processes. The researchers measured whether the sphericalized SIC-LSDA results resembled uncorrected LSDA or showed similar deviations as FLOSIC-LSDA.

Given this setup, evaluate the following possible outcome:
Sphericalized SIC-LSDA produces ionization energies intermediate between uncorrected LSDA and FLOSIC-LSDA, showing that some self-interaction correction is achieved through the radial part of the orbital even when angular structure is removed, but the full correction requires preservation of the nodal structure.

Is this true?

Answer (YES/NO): NO